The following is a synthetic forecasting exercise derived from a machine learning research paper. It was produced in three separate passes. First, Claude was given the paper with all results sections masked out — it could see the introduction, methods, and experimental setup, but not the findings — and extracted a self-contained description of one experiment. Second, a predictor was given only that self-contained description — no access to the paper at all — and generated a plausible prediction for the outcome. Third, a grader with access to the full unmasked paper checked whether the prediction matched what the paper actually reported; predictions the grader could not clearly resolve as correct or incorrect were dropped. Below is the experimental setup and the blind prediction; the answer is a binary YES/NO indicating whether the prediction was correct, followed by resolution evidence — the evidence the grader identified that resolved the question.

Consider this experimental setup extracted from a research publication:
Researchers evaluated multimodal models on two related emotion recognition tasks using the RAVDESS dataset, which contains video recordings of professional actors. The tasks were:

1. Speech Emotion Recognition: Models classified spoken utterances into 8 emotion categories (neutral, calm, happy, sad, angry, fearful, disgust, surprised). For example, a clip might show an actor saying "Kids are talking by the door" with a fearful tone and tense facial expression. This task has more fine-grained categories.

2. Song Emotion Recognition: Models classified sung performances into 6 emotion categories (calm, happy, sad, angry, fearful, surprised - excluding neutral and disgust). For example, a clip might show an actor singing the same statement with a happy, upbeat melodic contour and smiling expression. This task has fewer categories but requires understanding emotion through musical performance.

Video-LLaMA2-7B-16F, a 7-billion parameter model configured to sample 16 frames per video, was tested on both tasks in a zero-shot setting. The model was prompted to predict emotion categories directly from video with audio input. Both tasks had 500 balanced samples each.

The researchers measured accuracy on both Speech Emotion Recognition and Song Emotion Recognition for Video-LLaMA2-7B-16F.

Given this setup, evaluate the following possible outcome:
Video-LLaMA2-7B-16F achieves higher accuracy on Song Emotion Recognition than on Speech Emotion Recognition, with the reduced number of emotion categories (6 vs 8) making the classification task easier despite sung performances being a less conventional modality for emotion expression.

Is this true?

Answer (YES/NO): NO